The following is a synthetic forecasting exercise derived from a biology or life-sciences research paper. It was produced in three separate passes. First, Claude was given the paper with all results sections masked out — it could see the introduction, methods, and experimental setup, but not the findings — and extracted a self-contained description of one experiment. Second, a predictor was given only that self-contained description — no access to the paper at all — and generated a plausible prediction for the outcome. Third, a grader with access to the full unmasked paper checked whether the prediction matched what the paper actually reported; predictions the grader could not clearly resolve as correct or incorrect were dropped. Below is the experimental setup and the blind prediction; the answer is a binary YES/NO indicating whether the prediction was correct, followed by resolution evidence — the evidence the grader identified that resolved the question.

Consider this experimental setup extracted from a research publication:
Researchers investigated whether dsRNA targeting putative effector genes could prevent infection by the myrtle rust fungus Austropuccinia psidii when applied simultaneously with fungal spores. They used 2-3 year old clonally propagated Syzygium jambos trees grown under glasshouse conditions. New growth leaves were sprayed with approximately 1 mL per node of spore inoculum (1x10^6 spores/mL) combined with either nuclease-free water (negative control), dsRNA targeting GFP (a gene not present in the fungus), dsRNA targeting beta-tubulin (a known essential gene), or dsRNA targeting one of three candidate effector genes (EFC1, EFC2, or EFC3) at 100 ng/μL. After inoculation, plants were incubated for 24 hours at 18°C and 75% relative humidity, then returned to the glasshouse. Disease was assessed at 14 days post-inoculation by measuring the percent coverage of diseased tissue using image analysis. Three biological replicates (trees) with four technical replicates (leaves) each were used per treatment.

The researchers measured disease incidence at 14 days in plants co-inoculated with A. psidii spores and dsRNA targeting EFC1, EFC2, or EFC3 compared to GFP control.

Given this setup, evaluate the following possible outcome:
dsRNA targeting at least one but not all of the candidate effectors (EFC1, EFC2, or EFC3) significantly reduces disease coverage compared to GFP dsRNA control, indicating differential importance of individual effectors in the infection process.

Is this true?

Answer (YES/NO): YES